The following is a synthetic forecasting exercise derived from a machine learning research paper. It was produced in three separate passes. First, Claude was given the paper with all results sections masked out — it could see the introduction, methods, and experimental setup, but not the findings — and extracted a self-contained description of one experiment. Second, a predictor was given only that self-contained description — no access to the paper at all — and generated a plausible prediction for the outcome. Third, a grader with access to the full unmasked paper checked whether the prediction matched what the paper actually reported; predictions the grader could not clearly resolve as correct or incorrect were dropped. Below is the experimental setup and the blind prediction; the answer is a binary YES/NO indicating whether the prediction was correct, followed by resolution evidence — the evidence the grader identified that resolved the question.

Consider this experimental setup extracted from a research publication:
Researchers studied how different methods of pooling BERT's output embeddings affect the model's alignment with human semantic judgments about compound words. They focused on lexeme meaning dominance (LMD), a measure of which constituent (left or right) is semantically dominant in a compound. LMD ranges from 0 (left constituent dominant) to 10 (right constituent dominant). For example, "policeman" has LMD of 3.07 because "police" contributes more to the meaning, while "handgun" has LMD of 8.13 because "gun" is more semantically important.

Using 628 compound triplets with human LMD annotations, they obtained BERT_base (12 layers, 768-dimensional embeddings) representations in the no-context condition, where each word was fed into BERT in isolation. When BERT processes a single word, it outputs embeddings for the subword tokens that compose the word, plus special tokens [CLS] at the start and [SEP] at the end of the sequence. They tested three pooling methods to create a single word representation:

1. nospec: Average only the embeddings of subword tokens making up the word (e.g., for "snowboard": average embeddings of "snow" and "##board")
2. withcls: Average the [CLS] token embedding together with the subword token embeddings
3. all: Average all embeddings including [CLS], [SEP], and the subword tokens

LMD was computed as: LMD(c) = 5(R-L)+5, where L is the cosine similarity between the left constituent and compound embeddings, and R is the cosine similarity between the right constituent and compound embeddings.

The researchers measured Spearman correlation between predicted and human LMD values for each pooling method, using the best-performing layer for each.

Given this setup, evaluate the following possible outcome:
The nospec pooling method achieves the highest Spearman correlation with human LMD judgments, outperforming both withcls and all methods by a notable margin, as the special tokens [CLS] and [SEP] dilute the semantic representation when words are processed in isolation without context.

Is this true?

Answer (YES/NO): NO